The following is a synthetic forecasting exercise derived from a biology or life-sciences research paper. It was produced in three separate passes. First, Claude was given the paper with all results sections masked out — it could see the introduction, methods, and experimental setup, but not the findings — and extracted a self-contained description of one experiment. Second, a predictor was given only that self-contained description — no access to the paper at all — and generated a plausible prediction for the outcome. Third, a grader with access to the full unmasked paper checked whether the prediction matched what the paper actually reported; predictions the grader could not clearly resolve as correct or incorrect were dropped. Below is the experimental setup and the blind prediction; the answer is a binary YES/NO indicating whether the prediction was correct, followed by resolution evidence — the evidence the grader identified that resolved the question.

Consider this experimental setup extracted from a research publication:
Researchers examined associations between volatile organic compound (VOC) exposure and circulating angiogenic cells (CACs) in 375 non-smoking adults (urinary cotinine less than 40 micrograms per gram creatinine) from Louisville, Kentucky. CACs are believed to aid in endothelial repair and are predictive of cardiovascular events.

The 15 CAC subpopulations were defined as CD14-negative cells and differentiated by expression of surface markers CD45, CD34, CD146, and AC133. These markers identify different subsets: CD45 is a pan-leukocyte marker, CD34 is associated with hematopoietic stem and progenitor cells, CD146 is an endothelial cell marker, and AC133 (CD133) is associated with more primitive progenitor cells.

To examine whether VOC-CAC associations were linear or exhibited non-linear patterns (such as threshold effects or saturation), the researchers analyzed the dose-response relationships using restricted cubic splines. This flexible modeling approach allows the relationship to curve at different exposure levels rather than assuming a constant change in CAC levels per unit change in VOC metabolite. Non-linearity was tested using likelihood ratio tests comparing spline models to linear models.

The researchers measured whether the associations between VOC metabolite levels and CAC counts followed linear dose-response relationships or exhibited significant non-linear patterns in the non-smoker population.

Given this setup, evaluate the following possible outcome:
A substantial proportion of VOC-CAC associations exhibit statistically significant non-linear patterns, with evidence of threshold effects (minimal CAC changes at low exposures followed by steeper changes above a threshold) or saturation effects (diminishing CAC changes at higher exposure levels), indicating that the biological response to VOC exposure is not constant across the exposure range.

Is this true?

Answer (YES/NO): NO